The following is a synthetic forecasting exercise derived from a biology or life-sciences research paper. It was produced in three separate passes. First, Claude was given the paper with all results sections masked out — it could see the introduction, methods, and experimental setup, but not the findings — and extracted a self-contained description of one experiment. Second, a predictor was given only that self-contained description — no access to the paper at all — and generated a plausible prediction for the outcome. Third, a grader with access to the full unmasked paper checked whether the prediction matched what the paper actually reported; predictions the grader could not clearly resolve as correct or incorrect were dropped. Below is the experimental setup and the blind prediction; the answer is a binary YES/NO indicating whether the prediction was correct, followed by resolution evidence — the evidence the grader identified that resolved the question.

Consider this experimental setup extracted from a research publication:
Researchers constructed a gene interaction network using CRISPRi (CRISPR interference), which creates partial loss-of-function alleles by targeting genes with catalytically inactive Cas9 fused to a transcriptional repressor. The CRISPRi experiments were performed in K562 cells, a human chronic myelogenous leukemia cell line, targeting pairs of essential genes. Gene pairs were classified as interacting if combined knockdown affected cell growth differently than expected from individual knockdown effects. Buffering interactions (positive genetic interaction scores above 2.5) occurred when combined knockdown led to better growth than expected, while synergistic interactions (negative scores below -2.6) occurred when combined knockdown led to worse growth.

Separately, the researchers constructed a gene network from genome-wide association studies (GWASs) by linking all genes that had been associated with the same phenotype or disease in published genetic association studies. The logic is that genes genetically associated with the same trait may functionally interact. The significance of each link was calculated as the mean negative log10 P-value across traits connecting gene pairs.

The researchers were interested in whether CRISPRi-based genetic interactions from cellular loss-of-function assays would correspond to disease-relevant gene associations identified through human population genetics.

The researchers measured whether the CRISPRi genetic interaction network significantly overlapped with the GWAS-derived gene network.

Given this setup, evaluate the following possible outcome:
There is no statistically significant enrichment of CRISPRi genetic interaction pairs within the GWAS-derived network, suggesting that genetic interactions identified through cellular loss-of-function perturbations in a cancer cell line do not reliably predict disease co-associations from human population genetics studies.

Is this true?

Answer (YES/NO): YES